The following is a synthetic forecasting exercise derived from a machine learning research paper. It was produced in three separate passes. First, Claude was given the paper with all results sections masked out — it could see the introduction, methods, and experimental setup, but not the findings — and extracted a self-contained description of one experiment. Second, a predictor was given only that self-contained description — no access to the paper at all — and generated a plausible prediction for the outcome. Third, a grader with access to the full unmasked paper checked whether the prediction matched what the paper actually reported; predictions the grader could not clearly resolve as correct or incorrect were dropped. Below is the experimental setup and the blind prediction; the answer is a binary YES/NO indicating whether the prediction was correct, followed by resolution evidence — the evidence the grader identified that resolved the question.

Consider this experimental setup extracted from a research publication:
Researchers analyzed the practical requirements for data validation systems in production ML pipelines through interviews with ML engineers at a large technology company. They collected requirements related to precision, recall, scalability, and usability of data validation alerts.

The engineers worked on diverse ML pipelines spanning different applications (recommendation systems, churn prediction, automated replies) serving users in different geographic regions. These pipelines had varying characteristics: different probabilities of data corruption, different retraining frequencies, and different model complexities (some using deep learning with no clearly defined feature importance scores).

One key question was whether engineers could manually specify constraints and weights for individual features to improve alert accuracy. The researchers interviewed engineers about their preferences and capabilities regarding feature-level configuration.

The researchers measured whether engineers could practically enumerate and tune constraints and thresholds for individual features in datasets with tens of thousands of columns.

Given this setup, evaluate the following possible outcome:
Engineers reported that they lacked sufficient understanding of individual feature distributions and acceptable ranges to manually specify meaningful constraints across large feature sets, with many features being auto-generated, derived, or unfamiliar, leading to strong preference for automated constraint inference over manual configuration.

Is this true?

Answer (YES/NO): NO